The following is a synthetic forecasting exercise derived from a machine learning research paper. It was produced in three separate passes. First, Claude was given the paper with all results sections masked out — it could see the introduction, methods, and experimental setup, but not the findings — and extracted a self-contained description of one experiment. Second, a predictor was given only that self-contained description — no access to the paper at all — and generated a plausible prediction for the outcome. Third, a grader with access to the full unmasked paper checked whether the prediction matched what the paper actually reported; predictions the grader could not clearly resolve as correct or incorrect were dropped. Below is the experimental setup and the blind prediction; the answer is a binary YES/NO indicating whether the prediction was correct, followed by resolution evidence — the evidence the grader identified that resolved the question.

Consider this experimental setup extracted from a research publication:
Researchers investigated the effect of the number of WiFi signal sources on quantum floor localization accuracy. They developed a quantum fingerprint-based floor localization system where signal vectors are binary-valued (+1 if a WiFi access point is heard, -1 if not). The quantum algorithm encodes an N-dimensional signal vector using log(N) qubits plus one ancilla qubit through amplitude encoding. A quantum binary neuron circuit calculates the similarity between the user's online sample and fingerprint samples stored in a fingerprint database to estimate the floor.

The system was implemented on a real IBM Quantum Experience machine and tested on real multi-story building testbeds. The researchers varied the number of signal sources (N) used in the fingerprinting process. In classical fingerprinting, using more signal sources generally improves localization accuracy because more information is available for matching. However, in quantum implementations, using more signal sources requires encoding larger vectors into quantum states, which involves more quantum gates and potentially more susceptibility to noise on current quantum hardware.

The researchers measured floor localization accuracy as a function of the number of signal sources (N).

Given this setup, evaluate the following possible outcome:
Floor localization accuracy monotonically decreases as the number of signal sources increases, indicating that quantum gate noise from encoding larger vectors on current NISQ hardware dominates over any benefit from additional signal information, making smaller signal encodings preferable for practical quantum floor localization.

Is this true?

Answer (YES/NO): NO